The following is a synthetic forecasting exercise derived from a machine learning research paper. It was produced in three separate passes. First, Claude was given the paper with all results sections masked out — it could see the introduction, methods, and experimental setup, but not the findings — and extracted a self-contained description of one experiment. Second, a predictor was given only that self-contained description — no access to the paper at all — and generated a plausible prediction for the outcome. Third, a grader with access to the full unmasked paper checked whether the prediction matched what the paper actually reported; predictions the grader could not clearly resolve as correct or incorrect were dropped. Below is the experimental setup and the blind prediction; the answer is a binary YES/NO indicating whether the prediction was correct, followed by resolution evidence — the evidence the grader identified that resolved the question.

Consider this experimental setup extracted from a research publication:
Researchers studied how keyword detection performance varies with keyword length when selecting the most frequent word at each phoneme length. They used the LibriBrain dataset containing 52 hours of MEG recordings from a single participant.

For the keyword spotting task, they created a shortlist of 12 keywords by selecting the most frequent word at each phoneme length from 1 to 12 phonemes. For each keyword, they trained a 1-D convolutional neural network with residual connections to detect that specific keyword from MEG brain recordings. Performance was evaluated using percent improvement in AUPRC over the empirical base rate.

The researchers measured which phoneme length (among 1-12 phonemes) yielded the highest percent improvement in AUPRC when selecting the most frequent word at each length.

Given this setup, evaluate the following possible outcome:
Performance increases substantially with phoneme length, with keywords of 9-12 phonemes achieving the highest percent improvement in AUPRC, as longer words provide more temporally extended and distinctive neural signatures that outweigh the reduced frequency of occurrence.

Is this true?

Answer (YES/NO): NO